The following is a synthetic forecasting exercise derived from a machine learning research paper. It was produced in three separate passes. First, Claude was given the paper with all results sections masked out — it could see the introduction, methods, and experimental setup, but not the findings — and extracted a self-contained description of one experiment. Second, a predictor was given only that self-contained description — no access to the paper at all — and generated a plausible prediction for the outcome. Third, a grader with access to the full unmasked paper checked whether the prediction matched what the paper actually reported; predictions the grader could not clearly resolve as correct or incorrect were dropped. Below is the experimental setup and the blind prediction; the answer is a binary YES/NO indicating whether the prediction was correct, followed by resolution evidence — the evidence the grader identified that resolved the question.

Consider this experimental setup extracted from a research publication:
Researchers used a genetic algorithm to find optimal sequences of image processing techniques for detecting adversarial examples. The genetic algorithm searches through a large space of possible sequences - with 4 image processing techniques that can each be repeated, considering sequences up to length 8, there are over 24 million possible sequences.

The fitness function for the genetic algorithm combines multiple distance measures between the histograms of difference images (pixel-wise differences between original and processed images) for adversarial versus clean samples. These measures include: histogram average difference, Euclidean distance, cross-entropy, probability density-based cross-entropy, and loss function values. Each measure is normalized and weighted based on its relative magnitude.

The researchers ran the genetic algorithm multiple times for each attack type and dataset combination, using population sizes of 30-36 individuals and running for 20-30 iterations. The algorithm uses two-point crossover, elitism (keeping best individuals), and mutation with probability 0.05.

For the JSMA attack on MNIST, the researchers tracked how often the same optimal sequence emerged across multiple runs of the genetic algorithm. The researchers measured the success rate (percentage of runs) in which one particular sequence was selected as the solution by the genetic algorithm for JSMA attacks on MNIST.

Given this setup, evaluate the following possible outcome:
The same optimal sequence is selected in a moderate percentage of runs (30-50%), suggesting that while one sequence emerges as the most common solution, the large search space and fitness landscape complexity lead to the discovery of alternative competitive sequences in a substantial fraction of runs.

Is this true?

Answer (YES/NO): NO